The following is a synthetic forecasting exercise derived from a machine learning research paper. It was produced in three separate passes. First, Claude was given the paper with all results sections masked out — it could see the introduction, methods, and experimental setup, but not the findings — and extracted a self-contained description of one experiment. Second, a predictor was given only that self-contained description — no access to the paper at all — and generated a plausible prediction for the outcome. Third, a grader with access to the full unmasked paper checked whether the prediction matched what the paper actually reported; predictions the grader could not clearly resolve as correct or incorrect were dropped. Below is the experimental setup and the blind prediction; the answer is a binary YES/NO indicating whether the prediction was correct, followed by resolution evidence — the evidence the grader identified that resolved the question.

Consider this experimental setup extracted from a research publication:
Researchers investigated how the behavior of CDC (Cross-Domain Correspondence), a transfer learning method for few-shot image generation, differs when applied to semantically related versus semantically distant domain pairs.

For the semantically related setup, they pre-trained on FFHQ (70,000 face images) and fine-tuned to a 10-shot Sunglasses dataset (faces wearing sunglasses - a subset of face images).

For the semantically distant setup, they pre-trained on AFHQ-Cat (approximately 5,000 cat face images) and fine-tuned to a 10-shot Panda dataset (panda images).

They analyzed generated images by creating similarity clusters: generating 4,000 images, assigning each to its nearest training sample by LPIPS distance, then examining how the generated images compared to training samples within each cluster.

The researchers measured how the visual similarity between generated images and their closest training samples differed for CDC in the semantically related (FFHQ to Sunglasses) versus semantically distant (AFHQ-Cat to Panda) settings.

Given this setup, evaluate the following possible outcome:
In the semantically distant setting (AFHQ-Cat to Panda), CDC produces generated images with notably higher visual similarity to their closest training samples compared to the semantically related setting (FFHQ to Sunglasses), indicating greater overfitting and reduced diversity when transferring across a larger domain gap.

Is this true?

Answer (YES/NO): NO